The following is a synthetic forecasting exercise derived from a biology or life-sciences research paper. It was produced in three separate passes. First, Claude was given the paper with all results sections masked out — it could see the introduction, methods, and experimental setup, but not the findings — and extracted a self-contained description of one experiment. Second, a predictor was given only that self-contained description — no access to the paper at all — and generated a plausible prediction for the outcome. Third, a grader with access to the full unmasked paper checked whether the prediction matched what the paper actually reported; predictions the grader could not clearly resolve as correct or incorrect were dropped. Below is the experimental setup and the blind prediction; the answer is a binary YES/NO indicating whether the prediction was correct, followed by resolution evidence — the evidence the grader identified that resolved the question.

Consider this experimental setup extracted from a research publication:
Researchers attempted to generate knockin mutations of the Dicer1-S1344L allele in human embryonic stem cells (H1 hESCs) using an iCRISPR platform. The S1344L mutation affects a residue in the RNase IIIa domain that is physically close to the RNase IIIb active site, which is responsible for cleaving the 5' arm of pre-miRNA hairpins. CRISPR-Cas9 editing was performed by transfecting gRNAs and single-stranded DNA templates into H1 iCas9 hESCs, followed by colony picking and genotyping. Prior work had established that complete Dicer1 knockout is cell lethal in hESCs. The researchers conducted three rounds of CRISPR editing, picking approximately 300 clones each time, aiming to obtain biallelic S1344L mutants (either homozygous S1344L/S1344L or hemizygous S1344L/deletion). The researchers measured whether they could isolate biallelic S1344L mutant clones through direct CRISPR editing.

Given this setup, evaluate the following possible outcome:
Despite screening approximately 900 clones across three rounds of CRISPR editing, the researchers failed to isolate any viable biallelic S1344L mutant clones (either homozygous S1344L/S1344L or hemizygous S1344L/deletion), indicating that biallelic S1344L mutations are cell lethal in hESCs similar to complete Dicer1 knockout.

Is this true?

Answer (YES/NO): NO